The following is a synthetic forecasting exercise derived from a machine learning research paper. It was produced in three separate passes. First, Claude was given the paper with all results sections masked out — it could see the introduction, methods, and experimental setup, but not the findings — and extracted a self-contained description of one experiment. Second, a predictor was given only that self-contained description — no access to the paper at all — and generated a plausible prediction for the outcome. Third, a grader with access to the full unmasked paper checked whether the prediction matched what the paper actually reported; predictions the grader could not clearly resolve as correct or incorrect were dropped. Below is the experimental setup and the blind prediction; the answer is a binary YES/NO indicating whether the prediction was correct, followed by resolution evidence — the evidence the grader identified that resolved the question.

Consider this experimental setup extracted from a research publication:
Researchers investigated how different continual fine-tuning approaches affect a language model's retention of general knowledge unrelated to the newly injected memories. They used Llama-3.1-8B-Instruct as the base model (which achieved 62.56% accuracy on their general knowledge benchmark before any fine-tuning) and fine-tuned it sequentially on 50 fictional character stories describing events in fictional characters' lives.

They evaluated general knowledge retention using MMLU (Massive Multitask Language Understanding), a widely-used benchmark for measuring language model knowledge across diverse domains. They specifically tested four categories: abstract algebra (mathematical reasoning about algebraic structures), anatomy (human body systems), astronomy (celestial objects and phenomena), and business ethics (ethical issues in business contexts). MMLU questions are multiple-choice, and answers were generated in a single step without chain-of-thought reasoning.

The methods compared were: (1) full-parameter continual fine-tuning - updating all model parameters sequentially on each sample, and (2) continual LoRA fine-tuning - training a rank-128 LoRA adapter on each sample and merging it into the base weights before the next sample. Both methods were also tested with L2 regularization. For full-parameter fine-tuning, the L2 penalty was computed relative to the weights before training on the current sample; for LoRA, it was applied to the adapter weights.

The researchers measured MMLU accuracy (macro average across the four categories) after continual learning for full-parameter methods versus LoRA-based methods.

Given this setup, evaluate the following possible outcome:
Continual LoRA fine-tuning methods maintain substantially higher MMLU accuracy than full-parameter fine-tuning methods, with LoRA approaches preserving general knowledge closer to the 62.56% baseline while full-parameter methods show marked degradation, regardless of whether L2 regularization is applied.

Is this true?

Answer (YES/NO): NO